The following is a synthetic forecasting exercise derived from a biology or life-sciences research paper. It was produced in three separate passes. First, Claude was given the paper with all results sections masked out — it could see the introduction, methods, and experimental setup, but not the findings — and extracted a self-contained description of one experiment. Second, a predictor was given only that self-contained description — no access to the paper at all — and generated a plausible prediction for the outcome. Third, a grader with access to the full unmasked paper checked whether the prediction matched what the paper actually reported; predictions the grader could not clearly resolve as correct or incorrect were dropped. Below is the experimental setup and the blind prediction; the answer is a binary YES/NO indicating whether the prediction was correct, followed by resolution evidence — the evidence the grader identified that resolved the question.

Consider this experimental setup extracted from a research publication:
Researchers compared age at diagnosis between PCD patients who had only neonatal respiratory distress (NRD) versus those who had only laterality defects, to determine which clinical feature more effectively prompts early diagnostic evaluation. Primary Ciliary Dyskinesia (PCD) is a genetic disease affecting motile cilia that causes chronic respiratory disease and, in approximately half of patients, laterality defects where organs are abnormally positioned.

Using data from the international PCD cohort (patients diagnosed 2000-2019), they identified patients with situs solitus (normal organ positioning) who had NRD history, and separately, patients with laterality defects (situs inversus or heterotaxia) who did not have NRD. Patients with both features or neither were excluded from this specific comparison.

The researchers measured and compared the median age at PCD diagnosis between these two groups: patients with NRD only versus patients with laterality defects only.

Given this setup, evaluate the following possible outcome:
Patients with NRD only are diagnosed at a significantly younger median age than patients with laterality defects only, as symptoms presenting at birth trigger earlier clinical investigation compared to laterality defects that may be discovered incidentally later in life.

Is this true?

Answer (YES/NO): NO